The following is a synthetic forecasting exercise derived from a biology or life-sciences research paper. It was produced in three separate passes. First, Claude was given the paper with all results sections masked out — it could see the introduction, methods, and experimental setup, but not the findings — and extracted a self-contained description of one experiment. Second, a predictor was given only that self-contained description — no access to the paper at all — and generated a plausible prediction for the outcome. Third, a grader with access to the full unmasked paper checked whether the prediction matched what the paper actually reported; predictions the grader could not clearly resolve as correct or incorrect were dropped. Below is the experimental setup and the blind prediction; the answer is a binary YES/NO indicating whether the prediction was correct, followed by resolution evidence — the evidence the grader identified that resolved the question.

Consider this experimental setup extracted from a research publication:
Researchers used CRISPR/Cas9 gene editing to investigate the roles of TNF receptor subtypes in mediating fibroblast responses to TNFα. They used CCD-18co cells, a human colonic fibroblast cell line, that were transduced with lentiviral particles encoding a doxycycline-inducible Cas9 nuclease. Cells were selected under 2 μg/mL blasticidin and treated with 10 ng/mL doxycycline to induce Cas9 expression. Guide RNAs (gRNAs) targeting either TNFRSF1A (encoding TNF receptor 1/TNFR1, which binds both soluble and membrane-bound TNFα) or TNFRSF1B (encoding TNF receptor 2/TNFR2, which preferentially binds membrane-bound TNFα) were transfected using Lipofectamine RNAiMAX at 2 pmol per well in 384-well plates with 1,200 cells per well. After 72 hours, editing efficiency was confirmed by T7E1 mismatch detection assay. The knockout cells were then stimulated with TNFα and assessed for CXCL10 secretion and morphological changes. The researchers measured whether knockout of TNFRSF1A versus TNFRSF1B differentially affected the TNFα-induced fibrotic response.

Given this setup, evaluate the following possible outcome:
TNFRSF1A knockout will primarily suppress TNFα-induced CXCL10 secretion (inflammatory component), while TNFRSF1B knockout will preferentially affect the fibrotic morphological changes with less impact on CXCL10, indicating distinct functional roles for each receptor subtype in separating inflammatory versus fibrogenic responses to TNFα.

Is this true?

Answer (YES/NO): NO